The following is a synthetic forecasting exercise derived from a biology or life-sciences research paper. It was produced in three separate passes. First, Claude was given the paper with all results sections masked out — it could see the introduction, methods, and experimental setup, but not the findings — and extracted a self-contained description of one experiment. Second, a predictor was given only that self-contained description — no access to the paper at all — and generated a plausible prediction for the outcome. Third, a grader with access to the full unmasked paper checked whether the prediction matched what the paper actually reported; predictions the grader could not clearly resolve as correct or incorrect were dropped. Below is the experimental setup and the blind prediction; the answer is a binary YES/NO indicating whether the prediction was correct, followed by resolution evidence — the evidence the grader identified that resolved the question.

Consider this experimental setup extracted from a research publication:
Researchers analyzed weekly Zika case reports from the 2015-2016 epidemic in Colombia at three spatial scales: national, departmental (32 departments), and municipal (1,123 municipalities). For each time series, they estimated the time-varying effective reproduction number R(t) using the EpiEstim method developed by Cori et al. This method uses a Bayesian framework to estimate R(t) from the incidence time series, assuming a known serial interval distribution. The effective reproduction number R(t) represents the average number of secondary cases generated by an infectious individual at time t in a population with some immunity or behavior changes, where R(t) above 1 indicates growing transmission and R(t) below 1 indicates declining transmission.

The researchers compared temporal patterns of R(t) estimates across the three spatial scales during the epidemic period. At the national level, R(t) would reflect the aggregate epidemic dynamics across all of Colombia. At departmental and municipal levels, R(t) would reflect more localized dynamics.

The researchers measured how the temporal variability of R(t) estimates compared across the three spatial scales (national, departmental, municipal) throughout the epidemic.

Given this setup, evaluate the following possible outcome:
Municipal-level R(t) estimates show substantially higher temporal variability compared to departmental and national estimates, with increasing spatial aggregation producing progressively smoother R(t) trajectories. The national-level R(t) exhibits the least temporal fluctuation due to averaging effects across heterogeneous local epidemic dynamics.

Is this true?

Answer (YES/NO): YES